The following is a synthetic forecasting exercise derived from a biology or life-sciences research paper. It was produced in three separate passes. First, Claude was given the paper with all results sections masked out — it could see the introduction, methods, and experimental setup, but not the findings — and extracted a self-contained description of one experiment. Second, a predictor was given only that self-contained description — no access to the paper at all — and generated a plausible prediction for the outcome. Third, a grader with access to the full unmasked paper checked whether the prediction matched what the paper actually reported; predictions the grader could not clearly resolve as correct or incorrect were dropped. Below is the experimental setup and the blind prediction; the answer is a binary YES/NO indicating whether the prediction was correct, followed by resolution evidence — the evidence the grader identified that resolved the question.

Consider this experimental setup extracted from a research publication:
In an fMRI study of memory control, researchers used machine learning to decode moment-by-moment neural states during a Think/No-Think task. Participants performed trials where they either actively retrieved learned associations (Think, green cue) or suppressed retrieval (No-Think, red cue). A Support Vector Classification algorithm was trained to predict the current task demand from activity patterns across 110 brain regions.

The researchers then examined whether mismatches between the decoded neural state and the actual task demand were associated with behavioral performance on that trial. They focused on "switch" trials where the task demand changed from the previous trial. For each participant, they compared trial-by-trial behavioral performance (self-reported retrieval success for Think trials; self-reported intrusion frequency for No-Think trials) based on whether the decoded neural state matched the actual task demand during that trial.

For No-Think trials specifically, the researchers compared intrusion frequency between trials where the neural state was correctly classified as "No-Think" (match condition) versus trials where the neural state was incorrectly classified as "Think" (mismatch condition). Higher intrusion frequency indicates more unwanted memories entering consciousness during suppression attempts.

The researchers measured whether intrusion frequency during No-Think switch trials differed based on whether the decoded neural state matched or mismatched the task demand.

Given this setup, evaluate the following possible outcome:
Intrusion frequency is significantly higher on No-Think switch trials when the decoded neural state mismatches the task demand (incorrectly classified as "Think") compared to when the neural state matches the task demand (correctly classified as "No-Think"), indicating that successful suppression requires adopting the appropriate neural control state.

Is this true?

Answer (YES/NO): YES